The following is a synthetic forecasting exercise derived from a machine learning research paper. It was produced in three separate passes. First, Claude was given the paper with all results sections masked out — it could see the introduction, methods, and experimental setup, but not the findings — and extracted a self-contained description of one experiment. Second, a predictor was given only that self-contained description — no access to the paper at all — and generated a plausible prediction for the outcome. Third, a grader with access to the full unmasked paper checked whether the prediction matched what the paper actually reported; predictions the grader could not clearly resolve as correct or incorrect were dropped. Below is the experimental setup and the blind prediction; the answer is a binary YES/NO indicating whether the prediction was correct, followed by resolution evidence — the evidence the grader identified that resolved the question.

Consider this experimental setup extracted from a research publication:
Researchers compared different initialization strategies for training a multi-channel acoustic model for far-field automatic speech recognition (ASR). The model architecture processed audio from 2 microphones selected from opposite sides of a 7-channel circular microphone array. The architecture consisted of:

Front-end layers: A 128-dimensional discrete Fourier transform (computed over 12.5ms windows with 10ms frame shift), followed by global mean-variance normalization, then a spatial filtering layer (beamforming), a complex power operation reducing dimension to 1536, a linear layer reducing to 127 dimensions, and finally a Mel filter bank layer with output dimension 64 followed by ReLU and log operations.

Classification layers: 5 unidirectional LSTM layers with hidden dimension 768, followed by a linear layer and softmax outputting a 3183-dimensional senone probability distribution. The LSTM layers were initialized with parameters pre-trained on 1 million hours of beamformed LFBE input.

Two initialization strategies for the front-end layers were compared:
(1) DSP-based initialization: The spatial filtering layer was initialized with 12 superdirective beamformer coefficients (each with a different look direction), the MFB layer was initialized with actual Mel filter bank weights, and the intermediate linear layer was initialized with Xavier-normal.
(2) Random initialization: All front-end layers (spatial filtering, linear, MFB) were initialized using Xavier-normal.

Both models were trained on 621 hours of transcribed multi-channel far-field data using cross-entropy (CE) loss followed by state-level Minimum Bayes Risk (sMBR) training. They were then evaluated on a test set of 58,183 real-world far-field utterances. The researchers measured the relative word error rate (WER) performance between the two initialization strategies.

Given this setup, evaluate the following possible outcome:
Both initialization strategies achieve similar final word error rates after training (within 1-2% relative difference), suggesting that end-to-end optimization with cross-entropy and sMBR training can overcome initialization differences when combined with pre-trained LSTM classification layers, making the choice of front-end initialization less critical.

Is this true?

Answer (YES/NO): NO